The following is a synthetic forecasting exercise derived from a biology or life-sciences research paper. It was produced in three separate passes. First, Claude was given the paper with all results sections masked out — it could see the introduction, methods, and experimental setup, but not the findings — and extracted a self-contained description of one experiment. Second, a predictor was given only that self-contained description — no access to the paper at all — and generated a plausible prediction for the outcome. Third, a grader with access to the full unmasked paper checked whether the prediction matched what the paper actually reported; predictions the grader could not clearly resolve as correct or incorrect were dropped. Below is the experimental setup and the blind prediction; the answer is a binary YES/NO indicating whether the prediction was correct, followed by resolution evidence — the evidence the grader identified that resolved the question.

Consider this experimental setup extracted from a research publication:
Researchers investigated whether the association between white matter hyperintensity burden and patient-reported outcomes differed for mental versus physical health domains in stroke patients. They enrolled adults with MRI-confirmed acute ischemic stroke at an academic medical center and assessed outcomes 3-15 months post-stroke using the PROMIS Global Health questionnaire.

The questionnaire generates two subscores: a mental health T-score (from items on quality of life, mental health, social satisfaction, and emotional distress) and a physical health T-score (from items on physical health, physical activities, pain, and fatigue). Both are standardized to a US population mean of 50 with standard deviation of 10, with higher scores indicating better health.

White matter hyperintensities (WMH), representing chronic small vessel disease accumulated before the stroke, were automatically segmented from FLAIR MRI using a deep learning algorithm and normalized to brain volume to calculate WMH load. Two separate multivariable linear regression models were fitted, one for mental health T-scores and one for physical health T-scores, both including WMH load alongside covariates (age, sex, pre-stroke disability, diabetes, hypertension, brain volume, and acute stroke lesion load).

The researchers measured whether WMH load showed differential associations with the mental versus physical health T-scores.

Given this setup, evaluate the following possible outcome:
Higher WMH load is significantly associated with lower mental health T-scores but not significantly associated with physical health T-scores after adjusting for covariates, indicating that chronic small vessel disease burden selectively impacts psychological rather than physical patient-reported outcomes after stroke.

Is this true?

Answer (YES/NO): NO